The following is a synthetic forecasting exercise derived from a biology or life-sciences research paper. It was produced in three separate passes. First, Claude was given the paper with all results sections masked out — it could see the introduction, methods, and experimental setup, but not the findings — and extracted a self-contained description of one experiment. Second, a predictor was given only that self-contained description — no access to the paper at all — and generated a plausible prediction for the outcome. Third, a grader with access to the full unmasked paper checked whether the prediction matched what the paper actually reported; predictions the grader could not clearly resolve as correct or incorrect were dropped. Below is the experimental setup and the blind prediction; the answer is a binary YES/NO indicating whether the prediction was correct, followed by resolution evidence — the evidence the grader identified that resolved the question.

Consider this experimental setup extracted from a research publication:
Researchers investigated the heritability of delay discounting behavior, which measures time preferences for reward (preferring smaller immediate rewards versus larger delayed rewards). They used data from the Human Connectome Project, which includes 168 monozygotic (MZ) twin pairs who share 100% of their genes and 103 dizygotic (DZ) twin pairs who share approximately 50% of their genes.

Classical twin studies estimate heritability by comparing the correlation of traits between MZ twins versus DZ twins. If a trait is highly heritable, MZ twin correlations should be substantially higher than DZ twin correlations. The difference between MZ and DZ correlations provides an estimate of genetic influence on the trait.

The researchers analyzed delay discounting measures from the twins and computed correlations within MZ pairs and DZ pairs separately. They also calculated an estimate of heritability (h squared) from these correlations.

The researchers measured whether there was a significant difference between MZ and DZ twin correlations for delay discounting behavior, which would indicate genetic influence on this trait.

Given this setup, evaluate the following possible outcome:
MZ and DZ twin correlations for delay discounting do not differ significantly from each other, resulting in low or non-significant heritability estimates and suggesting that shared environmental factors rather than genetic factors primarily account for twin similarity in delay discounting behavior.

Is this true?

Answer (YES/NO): YES